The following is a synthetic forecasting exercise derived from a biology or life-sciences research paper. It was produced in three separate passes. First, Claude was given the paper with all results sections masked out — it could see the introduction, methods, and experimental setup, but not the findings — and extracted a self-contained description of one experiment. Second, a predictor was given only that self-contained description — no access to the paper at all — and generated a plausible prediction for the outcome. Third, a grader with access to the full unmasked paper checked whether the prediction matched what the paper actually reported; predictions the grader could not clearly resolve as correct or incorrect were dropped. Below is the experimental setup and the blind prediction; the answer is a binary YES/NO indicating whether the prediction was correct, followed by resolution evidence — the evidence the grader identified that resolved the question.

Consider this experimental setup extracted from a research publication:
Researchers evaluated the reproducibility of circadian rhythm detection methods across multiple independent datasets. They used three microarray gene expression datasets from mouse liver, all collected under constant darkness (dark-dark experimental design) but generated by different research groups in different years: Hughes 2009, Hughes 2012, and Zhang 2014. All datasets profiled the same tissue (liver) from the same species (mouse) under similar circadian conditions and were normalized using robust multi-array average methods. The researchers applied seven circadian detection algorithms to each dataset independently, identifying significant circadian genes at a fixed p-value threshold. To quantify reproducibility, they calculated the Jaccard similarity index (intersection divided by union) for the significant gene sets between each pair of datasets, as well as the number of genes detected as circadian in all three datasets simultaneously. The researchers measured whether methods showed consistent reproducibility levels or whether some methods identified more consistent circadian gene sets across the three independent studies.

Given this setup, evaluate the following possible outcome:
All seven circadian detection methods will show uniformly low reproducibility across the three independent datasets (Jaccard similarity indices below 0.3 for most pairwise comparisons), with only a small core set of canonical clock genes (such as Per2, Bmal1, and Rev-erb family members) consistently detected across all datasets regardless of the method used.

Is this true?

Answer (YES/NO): NO